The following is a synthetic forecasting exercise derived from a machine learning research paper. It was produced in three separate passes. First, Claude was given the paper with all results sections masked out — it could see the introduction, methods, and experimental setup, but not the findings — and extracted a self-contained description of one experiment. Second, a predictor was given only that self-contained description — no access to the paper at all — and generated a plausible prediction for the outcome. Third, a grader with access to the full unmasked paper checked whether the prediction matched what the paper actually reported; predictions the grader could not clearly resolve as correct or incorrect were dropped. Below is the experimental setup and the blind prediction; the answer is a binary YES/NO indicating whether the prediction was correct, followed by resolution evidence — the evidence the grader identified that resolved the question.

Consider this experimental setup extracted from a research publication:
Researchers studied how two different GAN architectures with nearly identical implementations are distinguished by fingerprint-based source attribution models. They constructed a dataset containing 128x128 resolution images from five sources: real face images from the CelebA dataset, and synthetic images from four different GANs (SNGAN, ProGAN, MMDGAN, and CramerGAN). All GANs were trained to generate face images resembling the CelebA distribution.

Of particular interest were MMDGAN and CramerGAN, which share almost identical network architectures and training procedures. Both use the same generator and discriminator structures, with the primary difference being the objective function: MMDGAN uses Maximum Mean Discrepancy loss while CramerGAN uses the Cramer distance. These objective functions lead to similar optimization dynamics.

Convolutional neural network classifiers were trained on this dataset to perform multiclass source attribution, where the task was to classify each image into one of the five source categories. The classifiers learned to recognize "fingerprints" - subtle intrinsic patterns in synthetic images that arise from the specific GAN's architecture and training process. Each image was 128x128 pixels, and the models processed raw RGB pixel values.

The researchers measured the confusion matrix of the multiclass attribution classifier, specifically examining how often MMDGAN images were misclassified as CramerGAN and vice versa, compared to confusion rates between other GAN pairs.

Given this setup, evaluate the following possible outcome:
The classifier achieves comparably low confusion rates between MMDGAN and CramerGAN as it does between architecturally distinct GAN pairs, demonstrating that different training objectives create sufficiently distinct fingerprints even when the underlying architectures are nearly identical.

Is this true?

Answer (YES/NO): NO